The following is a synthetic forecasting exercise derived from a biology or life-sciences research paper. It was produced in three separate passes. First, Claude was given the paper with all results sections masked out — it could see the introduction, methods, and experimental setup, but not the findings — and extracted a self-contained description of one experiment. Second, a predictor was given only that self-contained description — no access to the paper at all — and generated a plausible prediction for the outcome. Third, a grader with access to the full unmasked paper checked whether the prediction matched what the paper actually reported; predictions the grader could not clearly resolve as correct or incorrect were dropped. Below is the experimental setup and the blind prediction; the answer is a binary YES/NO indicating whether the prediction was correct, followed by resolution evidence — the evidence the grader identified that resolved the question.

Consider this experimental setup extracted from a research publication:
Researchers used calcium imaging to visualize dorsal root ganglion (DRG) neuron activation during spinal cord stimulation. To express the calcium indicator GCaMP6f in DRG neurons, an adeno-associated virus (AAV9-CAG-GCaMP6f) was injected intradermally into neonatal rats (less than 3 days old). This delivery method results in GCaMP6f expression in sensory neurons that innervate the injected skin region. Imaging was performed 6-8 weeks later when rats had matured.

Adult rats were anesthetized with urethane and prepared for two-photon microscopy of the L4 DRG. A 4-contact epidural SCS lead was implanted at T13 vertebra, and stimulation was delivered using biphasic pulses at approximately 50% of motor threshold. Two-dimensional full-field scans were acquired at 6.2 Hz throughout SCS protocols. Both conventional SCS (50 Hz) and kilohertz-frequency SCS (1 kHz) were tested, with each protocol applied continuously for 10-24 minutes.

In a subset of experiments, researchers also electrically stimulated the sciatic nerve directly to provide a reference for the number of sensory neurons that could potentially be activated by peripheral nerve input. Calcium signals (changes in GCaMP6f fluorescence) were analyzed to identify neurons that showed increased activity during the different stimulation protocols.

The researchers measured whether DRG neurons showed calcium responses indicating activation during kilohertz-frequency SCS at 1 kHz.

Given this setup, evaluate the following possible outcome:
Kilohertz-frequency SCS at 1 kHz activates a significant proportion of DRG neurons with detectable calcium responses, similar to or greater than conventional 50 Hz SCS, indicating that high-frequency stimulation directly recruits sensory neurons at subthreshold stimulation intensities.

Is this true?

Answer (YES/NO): NO